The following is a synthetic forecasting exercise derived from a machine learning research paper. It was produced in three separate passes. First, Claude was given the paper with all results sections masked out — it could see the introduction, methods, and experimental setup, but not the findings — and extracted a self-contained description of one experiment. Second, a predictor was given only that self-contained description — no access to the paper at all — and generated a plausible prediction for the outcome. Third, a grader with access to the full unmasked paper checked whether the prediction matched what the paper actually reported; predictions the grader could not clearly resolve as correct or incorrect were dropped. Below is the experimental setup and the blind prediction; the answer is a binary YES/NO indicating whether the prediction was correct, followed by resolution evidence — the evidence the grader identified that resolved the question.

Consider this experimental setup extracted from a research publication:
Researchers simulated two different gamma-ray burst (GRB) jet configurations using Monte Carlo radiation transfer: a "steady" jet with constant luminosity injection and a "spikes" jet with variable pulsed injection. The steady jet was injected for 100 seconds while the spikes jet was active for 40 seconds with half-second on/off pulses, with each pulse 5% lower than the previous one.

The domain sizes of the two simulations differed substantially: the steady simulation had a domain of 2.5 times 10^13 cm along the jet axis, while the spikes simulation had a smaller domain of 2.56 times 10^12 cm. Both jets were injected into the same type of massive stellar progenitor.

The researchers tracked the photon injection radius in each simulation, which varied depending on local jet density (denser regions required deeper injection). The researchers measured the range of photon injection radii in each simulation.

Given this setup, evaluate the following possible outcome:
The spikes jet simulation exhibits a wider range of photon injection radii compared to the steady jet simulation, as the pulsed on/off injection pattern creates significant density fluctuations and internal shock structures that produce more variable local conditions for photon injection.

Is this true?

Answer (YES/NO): YES